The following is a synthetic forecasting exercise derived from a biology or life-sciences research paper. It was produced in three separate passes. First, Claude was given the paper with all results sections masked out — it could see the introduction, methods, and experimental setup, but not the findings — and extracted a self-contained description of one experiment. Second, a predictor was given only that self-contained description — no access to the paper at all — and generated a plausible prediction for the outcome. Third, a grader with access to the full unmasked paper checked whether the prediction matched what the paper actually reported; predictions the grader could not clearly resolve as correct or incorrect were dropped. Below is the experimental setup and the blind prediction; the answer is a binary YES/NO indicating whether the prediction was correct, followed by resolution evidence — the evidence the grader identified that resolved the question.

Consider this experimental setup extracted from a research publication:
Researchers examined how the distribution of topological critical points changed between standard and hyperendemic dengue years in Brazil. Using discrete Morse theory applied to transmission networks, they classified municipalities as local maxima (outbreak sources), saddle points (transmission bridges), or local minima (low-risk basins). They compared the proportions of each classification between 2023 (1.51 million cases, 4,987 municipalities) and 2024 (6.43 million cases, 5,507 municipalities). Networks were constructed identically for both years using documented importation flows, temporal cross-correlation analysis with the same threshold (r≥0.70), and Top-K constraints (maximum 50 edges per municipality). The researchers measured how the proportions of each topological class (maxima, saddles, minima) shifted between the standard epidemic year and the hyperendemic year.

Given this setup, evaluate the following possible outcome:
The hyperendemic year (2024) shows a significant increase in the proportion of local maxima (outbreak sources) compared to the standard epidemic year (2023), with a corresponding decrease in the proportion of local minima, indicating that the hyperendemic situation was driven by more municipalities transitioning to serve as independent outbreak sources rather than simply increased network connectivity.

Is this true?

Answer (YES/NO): NO